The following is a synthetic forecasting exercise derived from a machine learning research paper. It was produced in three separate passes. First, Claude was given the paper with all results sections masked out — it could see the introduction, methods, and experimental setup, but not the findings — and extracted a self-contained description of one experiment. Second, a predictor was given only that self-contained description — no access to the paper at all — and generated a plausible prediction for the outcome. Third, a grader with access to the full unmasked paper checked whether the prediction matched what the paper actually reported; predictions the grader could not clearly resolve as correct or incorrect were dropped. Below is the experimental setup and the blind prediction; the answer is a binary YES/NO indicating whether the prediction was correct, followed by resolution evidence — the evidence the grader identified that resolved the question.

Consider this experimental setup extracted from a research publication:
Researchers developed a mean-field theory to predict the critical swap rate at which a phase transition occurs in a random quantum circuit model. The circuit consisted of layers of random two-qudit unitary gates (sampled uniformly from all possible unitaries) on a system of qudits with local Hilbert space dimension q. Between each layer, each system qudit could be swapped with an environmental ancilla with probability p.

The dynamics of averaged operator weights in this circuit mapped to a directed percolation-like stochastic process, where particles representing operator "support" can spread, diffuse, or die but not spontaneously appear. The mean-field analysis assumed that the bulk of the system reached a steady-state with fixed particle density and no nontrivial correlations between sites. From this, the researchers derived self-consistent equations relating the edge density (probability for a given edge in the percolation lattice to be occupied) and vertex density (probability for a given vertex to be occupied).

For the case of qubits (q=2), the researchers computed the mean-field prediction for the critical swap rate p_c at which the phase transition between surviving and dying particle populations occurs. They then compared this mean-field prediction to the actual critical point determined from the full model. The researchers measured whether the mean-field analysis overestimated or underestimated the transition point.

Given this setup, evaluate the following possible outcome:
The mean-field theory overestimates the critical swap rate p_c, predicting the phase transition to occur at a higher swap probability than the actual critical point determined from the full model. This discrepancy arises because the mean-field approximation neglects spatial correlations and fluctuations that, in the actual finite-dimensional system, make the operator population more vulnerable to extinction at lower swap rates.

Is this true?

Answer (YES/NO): YES